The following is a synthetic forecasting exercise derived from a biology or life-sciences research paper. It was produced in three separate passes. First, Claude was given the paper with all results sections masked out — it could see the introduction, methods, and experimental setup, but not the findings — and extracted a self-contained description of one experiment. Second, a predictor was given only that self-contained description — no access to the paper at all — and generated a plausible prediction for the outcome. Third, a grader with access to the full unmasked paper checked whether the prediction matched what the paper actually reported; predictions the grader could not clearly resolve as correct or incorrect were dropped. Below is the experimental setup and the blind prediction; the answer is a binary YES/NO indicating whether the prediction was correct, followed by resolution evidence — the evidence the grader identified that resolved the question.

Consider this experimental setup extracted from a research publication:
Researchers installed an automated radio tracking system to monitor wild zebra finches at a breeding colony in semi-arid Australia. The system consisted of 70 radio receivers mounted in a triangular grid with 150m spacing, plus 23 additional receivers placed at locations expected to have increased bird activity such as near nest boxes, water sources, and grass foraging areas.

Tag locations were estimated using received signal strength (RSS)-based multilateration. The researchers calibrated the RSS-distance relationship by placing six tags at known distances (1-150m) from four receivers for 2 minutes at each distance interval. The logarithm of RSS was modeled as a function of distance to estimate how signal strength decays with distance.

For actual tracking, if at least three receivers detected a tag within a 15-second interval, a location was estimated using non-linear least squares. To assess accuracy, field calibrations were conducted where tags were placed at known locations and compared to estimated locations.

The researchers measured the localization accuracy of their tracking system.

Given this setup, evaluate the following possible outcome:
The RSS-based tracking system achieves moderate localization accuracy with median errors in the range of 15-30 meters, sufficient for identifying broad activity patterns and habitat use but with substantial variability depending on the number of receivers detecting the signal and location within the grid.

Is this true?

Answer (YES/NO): NO